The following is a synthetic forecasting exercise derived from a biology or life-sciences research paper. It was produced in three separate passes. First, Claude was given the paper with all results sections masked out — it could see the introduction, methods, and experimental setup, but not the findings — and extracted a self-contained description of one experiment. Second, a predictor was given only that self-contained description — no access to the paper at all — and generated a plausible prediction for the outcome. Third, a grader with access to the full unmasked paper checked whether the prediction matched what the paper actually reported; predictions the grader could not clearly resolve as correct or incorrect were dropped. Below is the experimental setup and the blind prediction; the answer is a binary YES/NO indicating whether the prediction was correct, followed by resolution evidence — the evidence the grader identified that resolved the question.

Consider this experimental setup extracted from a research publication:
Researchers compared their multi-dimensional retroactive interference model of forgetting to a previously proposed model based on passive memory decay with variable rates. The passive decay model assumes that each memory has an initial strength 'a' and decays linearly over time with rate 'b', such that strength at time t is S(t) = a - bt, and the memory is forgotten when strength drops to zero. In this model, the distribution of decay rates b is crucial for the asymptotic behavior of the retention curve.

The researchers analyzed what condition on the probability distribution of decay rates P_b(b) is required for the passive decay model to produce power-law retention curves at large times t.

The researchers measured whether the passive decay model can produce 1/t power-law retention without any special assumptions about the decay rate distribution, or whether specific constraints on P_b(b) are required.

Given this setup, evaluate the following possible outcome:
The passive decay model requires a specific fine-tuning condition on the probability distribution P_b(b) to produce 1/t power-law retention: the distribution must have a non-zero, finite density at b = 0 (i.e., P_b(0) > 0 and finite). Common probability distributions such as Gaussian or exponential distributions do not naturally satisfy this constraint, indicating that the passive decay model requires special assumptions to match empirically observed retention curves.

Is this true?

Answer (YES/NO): YES